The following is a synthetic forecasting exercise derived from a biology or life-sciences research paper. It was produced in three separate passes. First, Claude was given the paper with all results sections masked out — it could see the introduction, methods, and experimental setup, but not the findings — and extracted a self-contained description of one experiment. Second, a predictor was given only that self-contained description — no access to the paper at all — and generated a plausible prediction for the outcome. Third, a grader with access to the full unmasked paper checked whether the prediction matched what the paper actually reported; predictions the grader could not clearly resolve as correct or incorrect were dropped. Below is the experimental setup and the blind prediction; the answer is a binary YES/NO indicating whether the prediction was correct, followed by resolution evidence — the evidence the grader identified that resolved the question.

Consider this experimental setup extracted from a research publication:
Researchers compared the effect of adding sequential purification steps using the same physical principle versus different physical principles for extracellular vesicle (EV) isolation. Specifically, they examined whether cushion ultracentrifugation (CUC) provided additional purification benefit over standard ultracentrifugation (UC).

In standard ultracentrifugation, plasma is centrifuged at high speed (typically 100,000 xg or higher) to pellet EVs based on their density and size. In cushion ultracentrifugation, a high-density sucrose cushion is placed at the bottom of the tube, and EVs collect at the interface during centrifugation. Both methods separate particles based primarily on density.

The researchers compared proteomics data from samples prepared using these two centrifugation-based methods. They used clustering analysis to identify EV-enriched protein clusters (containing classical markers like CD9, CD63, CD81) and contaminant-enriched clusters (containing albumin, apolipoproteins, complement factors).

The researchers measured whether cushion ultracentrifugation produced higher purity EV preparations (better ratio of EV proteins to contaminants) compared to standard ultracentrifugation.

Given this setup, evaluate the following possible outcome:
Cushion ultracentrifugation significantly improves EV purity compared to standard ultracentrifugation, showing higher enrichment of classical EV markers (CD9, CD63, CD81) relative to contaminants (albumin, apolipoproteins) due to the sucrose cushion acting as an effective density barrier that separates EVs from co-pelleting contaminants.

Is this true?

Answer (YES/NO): NO